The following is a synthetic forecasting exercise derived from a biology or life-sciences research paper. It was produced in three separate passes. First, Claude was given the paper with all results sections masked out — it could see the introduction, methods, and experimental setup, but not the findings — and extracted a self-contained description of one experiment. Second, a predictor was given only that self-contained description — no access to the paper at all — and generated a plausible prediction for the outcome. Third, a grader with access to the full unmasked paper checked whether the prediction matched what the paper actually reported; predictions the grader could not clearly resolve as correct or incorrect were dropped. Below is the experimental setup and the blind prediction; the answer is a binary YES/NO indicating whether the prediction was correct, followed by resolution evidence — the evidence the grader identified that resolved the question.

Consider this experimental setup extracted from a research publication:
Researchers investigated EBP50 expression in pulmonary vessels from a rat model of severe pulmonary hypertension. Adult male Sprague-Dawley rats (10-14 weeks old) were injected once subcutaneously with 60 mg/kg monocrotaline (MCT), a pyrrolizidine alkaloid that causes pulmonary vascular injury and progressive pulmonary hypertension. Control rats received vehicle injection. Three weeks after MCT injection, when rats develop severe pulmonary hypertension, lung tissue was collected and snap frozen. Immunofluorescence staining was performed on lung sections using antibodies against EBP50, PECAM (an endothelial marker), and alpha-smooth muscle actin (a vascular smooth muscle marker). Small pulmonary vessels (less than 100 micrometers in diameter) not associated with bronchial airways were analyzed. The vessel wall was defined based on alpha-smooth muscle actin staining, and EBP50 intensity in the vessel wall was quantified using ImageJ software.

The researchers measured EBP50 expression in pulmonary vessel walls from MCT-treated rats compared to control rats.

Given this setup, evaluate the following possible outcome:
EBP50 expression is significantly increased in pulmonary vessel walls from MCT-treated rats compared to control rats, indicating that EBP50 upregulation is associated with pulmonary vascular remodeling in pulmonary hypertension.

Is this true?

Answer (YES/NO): NO